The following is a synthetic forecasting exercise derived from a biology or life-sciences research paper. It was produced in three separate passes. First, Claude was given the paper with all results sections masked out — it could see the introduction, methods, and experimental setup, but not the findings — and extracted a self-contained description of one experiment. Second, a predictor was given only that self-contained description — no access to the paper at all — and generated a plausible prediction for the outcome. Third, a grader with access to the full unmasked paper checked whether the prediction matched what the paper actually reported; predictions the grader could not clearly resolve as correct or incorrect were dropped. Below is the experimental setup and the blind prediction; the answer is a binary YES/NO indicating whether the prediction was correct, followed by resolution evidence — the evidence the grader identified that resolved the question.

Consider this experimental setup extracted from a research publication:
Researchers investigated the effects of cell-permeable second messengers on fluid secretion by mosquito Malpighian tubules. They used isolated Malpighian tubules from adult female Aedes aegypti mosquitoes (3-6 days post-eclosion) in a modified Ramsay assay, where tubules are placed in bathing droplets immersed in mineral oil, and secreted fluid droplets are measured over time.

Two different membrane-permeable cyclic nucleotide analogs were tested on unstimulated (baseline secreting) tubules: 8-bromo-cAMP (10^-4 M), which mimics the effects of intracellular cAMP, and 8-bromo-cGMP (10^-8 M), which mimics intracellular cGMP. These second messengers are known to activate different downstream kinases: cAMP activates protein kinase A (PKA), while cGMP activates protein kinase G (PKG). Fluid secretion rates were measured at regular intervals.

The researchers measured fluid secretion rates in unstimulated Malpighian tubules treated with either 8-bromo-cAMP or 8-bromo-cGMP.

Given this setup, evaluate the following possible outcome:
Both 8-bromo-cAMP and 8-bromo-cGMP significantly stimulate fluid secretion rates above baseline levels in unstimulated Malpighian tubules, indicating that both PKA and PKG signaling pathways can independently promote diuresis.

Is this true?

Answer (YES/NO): NO